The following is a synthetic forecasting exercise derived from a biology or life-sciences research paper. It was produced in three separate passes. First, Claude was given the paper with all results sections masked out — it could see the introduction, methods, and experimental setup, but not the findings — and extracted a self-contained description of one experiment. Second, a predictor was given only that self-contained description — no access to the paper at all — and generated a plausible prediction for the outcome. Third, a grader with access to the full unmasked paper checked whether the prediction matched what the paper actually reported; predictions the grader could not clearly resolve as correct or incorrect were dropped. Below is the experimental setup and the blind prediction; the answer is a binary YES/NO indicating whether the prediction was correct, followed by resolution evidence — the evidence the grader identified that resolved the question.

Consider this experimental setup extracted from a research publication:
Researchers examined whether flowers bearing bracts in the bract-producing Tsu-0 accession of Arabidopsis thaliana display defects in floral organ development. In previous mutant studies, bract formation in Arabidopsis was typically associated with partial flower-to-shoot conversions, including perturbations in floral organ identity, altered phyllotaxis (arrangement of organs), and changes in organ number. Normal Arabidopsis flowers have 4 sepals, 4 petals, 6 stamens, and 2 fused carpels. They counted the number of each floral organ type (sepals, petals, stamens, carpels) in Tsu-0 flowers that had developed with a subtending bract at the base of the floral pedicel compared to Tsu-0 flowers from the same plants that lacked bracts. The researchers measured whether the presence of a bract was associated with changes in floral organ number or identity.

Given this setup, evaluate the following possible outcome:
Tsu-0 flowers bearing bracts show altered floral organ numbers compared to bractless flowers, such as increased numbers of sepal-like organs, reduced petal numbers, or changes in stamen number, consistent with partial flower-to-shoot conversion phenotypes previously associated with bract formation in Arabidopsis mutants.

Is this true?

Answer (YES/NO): NO